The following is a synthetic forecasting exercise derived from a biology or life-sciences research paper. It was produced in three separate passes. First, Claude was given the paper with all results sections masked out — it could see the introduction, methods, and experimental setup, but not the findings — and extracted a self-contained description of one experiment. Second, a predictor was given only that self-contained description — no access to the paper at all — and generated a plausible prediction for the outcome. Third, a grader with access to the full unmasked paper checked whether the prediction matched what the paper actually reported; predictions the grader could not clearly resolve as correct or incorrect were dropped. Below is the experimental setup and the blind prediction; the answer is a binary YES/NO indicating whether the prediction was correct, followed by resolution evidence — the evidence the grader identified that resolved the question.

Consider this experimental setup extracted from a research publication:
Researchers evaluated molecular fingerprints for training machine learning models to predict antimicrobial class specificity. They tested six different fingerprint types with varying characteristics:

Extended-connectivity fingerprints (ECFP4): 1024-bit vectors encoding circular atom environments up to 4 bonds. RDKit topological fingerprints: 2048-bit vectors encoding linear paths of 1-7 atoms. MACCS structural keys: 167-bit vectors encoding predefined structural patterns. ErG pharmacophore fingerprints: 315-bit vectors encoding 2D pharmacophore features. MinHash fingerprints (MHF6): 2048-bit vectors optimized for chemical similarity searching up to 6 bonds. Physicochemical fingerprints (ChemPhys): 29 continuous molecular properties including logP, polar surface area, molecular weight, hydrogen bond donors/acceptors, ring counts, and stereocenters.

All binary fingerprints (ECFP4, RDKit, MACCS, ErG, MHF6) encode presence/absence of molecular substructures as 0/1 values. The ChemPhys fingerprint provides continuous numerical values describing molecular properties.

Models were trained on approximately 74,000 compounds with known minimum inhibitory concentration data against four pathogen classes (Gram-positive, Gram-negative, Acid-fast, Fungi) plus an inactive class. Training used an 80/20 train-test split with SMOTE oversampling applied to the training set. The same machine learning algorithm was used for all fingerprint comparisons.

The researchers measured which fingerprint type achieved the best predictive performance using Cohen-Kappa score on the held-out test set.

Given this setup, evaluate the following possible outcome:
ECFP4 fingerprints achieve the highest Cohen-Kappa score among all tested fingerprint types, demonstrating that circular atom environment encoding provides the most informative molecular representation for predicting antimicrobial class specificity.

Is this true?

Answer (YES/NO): NO